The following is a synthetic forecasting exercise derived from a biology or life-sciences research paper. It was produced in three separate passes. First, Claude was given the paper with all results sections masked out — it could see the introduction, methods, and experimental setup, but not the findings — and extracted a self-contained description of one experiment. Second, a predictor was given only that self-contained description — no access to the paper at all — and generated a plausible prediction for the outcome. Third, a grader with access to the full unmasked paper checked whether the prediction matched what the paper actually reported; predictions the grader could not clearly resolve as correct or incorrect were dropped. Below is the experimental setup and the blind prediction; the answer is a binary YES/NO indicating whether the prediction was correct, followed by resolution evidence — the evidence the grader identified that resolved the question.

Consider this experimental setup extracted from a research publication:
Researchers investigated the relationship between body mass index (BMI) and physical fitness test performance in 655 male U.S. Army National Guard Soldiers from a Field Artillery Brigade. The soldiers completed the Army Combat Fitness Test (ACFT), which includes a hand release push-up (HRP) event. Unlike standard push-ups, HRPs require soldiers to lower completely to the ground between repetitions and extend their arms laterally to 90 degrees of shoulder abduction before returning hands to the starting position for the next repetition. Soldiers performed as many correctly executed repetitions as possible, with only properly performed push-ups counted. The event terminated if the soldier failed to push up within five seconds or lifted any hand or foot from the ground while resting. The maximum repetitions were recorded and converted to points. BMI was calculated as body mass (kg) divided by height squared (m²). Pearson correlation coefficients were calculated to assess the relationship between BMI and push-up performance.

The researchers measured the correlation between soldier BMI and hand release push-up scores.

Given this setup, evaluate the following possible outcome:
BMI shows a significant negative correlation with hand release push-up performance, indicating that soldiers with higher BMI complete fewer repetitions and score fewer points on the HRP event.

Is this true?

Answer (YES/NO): NO